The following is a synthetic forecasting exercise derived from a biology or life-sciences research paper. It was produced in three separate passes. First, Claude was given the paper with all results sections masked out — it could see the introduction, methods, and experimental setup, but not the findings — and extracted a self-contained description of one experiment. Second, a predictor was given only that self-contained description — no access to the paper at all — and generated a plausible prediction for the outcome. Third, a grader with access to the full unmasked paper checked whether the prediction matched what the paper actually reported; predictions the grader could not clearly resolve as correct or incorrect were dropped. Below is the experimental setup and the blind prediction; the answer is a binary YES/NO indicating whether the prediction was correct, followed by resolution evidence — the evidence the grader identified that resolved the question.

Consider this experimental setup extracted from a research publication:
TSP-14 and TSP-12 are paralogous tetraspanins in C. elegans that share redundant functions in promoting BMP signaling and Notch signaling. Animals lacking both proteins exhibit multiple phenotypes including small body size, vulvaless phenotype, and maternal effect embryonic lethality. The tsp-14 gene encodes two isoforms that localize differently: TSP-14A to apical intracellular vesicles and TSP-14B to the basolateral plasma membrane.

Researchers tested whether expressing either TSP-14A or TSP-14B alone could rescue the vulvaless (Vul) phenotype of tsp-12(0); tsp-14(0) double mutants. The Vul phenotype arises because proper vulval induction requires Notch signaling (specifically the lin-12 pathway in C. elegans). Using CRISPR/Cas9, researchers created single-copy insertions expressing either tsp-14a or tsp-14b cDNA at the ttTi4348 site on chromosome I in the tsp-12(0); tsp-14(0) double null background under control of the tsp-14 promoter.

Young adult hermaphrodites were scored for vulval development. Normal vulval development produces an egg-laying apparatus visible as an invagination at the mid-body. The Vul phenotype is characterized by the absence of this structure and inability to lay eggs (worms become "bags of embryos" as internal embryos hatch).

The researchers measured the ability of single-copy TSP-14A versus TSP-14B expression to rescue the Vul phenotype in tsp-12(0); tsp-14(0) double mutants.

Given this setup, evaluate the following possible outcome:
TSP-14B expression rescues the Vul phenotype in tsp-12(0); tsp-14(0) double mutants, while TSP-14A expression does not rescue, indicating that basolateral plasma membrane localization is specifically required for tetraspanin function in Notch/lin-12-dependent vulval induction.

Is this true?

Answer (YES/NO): NO